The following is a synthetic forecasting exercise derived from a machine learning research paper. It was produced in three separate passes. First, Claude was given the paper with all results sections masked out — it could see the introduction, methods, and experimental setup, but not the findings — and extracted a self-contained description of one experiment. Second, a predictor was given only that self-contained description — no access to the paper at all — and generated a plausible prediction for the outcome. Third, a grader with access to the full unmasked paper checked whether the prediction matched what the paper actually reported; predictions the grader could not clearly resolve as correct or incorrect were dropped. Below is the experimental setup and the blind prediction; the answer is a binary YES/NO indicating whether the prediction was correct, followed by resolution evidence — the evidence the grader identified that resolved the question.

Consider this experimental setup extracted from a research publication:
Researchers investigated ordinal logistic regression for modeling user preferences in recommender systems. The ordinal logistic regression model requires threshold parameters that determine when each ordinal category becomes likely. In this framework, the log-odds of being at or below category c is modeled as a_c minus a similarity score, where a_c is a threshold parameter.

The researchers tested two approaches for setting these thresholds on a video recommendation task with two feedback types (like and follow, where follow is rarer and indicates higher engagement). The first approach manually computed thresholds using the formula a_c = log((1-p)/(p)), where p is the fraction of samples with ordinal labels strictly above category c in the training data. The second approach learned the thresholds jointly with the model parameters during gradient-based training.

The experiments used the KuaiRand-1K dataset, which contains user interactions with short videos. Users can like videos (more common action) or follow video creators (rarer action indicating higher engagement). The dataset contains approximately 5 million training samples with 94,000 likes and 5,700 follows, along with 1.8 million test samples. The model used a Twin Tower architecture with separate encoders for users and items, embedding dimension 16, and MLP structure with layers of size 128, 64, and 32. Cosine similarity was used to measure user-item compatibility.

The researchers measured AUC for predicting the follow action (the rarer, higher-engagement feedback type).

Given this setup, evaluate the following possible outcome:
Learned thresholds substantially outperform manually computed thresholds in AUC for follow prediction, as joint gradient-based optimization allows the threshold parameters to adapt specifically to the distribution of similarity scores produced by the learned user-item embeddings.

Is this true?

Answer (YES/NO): NO